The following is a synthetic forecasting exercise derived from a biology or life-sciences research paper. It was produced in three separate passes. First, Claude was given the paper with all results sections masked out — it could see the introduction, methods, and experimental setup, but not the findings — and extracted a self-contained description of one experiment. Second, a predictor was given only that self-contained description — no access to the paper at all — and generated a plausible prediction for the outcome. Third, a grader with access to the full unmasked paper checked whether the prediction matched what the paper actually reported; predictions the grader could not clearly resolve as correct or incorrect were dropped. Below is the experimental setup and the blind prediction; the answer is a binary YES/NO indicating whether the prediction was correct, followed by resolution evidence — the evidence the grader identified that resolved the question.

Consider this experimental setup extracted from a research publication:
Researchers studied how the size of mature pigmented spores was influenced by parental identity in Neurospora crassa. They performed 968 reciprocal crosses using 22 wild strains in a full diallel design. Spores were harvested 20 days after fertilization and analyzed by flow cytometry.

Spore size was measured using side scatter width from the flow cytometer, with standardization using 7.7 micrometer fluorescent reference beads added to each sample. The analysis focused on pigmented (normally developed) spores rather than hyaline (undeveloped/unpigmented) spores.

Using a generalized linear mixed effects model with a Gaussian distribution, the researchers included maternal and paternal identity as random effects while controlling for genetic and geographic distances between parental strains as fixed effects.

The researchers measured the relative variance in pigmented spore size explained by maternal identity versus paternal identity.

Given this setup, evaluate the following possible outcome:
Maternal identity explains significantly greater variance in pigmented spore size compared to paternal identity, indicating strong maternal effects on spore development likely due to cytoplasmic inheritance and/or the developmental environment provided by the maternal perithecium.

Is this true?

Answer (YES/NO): NO